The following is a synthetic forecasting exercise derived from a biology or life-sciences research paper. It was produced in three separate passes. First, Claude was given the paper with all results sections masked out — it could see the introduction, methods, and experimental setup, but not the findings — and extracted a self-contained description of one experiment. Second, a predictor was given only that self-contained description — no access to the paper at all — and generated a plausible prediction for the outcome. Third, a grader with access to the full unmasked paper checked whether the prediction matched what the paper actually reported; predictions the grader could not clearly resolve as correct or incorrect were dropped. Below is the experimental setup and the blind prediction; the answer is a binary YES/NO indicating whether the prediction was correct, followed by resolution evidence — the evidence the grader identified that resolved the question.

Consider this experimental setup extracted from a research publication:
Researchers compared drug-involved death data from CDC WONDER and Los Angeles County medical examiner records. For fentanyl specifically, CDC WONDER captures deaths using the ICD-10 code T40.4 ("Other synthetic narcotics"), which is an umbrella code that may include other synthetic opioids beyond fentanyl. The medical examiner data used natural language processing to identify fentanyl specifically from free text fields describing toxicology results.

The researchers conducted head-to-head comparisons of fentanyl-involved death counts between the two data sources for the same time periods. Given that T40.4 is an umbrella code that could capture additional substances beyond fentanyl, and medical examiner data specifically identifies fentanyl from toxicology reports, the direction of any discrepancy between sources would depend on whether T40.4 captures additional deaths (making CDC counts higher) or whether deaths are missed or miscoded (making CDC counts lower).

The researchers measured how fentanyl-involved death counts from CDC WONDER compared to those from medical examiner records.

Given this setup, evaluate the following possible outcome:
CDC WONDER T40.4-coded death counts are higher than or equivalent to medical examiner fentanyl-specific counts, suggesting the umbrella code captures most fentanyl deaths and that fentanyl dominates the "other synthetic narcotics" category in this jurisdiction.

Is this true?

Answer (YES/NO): YES